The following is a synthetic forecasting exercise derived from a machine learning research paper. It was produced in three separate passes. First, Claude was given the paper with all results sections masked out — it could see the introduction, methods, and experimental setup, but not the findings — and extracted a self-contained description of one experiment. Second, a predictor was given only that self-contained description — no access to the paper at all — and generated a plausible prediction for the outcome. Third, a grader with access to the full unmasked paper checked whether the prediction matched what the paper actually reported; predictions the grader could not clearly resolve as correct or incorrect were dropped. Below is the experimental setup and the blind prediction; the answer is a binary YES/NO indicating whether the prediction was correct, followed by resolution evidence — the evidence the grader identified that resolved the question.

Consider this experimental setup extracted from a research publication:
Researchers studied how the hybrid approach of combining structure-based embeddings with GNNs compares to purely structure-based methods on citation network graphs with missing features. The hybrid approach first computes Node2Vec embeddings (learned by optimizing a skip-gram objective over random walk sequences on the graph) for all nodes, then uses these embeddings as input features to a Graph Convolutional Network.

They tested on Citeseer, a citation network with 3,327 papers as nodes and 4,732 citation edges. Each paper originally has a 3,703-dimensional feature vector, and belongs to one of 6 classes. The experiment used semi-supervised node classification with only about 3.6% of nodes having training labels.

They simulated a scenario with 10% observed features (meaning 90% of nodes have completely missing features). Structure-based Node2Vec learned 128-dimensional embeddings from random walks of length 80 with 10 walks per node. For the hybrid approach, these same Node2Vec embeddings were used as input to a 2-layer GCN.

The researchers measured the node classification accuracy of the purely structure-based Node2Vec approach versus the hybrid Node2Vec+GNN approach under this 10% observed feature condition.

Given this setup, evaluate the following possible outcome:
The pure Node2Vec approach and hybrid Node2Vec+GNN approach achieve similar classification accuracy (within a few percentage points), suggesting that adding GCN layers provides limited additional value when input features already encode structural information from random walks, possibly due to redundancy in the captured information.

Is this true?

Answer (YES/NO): NO